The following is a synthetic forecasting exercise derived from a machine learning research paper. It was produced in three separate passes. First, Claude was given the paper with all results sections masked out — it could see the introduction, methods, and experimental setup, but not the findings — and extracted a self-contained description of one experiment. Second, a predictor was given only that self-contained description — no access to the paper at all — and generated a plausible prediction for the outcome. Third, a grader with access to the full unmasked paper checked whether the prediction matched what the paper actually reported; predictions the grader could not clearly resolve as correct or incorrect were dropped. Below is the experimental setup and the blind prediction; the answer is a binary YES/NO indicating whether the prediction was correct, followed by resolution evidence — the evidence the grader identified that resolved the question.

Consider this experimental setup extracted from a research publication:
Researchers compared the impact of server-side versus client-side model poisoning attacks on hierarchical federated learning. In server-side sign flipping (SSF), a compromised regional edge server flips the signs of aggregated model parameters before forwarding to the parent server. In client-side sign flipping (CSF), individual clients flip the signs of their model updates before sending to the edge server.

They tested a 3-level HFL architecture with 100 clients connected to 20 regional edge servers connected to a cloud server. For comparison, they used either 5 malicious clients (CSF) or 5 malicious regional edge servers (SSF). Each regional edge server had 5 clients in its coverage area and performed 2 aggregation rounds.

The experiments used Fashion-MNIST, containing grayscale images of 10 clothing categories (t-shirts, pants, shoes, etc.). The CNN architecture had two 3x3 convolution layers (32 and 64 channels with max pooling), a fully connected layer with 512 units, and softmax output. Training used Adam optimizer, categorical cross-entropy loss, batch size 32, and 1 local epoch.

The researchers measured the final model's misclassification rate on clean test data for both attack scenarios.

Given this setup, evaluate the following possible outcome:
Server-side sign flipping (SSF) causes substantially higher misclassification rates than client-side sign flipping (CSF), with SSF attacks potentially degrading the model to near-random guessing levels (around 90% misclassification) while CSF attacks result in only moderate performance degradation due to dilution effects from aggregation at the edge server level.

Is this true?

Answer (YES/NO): NO